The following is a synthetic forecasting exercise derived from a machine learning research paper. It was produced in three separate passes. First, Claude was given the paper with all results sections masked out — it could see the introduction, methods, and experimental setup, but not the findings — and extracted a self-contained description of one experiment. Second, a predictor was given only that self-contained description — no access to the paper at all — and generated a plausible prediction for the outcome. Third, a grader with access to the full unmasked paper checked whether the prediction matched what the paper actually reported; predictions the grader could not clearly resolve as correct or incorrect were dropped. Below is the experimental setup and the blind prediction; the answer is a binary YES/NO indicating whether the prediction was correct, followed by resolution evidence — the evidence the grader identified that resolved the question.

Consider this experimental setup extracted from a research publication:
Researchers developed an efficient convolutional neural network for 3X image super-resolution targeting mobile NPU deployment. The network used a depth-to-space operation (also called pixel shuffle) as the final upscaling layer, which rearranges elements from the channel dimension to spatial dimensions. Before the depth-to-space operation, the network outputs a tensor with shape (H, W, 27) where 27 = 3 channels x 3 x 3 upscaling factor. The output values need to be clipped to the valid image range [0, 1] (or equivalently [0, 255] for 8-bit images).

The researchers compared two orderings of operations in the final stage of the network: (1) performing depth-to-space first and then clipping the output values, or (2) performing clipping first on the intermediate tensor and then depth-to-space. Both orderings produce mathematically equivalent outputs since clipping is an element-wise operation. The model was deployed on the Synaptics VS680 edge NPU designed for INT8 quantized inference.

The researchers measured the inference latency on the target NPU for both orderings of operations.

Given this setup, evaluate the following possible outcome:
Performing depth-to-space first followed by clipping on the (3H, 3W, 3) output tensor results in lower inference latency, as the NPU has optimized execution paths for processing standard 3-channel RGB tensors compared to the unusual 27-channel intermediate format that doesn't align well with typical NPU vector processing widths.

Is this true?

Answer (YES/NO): NO